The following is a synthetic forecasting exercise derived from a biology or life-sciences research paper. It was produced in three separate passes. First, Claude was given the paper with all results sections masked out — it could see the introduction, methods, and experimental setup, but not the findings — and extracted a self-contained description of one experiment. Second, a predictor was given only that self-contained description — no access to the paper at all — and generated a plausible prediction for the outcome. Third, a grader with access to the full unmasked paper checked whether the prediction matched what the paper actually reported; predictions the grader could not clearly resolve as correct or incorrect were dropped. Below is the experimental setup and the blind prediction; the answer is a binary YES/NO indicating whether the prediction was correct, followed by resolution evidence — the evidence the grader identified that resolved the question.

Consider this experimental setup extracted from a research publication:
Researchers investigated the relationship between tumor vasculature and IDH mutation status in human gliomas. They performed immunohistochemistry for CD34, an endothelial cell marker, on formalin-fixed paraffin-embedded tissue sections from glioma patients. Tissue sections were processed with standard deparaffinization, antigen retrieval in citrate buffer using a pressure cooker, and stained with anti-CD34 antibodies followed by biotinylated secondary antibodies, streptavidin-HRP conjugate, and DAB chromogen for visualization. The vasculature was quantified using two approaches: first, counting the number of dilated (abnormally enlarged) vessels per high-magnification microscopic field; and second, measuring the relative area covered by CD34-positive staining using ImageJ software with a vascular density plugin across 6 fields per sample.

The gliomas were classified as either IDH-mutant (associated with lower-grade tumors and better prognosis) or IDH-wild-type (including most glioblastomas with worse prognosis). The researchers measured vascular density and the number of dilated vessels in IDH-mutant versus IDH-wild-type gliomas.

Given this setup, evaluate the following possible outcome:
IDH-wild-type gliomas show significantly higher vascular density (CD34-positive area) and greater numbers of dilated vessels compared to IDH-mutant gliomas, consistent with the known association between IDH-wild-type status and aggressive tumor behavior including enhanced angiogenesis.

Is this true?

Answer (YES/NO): NO